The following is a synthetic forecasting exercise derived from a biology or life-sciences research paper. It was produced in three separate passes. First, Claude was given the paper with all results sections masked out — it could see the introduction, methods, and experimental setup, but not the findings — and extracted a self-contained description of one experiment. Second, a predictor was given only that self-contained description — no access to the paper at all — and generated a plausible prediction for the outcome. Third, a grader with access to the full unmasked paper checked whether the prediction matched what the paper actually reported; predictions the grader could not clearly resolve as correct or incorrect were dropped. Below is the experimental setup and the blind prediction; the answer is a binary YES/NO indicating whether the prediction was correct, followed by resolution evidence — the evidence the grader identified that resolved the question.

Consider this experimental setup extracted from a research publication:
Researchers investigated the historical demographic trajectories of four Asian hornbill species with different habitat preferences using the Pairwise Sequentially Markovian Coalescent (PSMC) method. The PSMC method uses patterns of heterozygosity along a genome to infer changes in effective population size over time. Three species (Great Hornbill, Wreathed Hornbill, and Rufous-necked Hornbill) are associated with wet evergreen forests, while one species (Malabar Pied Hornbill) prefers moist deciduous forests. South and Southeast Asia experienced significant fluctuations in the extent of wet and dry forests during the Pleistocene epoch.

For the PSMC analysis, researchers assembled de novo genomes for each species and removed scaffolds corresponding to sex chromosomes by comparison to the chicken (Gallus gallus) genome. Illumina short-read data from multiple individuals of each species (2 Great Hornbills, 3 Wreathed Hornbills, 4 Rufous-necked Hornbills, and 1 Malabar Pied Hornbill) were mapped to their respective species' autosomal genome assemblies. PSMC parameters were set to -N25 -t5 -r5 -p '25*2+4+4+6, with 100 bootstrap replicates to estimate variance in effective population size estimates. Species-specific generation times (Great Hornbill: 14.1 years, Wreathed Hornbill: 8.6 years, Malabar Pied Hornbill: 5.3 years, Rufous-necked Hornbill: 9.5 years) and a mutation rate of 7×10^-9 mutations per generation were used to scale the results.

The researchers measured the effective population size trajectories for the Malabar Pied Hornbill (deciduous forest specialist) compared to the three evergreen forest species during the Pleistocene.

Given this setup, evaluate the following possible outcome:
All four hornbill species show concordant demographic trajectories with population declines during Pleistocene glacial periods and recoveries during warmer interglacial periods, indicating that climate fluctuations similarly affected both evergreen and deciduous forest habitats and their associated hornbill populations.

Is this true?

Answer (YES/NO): NO